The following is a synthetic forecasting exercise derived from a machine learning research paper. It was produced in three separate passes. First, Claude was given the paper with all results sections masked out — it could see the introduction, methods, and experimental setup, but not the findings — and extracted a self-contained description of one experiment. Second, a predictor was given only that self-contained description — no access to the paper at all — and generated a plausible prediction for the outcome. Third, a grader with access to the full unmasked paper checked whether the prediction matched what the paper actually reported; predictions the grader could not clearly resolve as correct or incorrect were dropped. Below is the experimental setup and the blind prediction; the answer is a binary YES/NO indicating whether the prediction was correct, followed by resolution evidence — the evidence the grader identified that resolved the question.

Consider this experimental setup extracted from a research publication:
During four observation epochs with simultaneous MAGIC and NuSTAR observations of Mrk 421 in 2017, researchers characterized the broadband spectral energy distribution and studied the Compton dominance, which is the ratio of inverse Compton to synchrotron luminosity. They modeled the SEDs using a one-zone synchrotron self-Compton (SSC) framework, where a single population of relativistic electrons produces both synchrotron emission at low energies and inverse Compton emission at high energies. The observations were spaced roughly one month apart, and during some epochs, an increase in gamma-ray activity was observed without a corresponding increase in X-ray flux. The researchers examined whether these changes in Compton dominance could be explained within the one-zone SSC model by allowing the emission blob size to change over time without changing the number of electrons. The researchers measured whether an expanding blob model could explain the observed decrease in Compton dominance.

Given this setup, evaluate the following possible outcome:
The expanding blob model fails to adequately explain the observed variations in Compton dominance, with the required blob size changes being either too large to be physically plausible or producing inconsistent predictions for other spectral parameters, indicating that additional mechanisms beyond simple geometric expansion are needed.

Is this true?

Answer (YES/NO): NO